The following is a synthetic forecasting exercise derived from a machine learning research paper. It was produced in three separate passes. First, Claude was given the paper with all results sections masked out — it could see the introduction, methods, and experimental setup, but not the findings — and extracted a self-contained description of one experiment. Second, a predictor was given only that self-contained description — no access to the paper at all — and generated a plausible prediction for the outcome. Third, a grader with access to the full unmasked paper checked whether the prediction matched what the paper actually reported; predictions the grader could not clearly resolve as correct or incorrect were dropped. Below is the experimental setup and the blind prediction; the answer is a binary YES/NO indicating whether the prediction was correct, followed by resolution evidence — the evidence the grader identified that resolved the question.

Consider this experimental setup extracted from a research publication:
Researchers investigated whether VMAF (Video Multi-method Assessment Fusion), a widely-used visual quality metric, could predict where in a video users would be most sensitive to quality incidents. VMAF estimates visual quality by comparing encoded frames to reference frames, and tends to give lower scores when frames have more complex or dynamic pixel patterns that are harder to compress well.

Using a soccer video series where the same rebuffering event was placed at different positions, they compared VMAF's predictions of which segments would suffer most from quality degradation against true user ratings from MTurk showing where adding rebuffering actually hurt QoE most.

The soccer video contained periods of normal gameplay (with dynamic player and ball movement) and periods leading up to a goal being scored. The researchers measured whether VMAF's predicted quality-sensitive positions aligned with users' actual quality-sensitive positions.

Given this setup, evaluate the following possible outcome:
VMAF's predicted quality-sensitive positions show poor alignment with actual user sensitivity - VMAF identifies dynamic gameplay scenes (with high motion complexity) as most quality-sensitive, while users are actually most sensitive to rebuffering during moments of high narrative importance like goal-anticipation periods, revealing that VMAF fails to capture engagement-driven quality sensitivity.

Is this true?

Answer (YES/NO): YES